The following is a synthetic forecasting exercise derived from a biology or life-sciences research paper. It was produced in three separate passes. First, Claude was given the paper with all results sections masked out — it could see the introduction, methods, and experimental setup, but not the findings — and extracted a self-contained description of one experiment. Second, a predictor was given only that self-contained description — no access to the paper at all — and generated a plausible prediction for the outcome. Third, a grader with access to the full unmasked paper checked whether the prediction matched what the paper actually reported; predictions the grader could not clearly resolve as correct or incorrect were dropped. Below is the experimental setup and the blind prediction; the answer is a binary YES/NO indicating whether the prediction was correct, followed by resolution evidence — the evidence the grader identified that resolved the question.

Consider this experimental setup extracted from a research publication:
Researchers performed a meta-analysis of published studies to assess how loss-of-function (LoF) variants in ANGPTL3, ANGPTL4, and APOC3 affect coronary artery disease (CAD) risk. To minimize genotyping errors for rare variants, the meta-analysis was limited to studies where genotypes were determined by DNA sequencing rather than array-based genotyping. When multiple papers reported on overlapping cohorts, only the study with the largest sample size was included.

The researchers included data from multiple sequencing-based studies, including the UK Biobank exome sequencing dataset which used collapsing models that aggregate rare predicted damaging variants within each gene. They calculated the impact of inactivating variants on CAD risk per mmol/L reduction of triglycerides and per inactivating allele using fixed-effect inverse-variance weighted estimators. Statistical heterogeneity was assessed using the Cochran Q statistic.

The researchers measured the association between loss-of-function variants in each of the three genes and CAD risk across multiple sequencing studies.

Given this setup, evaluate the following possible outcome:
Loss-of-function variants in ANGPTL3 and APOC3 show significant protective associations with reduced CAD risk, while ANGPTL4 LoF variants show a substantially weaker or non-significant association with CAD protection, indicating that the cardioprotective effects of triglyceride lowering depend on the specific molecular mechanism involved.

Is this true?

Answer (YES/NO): NO